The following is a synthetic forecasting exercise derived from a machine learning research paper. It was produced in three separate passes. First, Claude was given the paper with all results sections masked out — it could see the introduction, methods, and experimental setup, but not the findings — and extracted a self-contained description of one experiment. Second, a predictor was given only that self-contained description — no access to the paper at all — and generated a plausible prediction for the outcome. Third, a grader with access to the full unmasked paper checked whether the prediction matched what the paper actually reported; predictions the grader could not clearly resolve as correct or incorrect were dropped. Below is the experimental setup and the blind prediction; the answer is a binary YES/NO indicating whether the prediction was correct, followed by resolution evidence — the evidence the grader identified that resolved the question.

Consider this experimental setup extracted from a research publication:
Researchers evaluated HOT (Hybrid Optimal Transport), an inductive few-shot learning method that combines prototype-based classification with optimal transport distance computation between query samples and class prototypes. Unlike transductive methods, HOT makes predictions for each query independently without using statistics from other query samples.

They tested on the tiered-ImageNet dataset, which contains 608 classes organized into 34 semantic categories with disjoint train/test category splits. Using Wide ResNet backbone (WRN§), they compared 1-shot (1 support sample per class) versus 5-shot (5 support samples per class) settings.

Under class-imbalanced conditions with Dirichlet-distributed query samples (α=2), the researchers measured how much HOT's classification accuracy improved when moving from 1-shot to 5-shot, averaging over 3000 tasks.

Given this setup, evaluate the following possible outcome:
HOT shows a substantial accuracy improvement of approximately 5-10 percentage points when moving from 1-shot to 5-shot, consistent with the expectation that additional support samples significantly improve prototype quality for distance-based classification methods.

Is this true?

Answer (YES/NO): NO